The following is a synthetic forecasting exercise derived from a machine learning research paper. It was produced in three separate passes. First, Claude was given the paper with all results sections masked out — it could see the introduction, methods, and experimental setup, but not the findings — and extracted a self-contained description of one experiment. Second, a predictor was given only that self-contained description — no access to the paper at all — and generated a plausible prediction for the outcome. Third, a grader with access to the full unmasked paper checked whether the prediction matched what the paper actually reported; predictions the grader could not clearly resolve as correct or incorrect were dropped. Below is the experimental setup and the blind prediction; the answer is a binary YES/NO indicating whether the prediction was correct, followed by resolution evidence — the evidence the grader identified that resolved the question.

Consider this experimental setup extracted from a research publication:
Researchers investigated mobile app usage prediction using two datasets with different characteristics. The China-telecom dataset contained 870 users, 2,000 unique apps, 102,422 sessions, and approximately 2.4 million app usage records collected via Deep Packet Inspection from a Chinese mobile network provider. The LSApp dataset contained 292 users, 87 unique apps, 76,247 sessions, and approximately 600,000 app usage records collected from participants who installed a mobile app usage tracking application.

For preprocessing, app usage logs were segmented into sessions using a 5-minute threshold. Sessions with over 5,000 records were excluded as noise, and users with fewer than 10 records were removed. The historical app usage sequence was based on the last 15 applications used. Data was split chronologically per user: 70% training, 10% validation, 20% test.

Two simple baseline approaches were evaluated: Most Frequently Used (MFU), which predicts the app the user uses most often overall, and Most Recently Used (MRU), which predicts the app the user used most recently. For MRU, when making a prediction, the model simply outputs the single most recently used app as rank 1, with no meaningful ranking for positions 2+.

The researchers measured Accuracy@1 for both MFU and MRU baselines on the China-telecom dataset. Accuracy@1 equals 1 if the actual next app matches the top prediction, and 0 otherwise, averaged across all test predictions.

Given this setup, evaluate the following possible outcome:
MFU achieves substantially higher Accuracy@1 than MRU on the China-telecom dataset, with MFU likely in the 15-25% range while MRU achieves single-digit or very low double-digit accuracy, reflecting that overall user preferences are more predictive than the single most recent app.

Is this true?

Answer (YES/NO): NO